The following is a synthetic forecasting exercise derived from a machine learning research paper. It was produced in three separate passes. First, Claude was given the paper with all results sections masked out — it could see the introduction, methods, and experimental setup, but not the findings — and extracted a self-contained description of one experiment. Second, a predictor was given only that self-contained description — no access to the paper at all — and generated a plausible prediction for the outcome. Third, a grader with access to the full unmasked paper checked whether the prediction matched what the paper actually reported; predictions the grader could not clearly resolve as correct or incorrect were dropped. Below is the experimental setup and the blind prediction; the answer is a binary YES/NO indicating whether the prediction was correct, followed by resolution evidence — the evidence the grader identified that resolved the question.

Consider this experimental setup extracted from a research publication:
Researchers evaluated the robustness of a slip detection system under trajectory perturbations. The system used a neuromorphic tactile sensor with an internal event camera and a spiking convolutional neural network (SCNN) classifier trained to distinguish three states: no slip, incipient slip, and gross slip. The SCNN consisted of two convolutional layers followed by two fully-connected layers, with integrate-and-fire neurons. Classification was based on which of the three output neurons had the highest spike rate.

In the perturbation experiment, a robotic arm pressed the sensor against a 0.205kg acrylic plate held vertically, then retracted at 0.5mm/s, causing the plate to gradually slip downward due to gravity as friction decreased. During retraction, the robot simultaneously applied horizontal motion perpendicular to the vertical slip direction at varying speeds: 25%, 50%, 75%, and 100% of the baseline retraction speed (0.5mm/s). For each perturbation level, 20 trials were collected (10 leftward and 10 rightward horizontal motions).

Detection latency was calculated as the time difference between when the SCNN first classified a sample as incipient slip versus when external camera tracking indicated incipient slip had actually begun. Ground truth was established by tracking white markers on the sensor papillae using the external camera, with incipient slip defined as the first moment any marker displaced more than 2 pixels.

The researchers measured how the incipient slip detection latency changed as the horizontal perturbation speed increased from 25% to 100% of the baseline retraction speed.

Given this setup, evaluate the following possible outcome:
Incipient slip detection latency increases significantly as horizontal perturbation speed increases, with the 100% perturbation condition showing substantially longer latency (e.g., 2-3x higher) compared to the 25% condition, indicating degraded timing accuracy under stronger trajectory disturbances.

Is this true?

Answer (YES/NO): NO